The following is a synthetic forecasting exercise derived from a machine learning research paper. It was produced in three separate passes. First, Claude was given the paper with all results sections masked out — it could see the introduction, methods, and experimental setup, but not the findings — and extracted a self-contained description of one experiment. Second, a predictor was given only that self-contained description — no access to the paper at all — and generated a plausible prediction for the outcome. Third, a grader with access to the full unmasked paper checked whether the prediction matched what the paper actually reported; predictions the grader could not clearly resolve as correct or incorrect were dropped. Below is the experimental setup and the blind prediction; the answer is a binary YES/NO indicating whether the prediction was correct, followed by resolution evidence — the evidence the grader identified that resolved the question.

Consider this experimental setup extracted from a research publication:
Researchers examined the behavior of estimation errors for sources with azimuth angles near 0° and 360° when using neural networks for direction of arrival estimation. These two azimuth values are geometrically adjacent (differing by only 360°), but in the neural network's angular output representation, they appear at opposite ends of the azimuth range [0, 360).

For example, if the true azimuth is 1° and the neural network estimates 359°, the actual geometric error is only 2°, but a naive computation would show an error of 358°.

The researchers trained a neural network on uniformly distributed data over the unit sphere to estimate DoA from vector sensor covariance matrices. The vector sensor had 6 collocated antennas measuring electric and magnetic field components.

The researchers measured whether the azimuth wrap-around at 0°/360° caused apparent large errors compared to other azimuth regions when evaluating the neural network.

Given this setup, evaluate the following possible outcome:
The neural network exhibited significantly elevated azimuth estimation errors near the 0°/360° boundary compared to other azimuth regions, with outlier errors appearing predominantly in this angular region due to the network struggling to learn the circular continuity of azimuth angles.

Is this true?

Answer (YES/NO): YES